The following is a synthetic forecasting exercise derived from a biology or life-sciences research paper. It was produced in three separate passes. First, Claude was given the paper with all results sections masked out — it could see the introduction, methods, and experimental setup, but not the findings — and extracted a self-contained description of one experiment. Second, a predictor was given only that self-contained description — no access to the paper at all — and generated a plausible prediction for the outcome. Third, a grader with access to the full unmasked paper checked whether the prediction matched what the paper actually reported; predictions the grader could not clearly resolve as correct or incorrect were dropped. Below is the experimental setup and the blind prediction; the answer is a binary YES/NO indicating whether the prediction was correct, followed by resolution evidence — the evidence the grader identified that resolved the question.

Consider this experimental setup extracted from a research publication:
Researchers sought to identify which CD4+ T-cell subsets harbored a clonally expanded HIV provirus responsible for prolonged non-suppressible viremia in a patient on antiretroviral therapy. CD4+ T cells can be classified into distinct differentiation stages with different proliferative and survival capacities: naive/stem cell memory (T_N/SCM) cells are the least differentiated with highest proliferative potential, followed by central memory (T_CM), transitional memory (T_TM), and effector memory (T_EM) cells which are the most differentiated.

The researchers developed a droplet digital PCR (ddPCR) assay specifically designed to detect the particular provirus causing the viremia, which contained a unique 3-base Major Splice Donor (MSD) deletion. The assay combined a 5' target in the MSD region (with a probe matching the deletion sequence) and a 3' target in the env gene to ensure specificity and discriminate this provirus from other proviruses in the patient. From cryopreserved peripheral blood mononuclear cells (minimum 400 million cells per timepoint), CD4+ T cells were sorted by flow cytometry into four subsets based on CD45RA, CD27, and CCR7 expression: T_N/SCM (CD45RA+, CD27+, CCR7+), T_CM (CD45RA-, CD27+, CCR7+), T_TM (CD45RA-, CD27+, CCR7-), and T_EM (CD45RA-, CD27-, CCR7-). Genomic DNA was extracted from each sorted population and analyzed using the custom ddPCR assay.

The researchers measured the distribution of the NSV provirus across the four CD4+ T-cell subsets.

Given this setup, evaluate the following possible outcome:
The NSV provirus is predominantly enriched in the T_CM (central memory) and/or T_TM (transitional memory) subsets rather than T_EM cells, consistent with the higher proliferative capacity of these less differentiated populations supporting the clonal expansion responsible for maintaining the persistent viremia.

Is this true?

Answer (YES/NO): NO